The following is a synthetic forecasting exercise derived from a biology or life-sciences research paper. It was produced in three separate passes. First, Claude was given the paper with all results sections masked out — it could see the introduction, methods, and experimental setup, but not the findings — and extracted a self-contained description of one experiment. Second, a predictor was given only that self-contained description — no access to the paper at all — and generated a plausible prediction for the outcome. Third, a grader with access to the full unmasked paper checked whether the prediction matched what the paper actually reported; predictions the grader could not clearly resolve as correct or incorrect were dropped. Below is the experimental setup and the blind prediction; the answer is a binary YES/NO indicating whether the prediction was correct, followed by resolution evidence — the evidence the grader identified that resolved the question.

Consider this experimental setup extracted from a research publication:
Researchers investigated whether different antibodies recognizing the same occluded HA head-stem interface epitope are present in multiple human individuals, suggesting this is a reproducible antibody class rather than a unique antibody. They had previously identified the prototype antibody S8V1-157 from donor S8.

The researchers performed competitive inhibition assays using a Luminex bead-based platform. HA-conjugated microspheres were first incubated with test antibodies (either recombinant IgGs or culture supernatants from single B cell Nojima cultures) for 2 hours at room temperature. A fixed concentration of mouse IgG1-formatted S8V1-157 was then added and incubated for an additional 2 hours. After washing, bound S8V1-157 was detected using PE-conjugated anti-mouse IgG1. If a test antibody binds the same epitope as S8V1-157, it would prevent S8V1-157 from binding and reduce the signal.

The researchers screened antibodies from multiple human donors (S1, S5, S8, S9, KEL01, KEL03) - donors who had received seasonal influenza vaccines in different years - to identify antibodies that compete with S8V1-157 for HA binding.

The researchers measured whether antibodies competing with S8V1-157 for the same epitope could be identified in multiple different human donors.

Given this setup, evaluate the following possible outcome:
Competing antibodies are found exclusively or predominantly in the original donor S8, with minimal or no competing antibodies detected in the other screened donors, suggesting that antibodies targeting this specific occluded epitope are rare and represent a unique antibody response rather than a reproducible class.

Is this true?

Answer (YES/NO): NO